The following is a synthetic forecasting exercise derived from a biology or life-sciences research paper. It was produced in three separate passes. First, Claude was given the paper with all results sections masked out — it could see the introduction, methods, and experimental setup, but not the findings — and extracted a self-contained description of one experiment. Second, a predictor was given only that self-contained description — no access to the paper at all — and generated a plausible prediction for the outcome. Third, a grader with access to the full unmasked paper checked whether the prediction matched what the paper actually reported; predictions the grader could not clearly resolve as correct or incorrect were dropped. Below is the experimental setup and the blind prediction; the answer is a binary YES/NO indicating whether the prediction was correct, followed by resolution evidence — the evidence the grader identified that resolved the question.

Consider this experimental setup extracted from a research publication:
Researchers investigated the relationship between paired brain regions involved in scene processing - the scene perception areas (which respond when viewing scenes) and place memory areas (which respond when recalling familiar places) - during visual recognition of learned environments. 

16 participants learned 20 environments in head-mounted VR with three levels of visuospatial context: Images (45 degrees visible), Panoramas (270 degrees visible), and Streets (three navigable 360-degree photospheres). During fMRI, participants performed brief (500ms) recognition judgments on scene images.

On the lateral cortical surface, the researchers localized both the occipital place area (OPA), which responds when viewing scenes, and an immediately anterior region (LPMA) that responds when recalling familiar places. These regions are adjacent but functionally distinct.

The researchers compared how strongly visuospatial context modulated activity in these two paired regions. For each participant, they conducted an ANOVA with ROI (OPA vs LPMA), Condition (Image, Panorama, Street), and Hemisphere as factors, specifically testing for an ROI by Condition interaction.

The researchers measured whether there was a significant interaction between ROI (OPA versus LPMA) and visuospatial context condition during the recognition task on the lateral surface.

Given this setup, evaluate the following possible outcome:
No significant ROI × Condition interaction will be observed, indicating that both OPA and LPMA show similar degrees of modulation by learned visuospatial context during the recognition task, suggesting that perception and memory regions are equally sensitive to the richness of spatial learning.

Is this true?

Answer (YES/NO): NO